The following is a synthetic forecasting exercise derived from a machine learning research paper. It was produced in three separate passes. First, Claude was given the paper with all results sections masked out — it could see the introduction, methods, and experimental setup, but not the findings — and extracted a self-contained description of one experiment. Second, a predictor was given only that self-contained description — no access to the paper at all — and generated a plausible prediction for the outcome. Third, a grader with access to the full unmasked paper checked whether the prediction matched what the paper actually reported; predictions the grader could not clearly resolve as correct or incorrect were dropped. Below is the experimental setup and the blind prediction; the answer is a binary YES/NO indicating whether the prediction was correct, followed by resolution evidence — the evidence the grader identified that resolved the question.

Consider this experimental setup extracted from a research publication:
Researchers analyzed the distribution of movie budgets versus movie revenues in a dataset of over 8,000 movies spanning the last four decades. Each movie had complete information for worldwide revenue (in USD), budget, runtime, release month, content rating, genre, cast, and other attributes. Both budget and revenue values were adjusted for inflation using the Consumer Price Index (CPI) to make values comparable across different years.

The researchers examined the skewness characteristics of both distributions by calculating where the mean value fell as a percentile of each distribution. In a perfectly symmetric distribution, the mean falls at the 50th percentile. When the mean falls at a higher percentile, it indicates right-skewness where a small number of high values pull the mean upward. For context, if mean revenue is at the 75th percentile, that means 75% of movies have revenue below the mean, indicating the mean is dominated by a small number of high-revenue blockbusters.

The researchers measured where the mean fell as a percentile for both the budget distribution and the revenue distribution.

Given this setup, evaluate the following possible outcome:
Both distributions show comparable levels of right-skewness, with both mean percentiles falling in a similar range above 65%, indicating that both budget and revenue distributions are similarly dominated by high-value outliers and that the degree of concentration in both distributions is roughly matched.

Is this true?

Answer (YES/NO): NO